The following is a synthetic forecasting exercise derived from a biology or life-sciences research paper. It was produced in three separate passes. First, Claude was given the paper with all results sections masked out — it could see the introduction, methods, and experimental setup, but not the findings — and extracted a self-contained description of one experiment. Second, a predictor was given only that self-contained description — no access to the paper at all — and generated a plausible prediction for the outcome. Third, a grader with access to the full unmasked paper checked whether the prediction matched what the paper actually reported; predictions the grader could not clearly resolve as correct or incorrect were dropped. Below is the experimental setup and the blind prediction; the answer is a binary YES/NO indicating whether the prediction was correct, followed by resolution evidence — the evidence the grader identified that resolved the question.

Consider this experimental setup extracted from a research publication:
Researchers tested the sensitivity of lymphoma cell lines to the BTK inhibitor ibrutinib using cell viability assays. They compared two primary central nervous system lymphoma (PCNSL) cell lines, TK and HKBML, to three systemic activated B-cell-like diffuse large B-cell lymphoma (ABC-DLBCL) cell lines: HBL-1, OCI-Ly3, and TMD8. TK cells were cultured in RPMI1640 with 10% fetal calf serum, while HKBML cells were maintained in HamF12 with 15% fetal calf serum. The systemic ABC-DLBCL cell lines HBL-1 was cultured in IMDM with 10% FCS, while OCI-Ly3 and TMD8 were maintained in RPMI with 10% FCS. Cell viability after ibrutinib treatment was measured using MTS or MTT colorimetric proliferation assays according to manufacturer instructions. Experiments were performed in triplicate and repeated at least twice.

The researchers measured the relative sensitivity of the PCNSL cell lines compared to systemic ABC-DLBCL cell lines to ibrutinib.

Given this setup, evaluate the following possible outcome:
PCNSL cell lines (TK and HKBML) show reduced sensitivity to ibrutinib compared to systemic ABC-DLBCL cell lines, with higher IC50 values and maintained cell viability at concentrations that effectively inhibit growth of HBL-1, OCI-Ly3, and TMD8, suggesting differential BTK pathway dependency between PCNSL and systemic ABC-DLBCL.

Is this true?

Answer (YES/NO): NO